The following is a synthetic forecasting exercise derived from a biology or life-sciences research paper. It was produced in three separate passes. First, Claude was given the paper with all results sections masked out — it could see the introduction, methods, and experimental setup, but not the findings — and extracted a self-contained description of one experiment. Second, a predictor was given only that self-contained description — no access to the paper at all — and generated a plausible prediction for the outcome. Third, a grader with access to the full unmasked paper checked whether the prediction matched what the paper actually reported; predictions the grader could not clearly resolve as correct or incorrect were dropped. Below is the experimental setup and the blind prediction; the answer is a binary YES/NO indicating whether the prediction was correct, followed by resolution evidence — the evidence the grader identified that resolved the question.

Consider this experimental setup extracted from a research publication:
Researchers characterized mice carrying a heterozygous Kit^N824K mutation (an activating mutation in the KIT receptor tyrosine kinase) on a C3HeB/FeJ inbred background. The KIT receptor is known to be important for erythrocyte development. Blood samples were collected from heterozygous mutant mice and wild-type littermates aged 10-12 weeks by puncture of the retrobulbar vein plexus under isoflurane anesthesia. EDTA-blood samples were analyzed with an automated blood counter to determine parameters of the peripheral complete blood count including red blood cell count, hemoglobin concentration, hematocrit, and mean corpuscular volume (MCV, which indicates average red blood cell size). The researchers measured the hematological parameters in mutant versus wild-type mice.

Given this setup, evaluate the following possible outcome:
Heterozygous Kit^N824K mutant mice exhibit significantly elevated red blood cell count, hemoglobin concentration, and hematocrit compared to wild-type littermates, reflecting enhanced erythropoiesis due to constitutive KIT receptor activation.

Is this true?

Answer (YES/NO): YES